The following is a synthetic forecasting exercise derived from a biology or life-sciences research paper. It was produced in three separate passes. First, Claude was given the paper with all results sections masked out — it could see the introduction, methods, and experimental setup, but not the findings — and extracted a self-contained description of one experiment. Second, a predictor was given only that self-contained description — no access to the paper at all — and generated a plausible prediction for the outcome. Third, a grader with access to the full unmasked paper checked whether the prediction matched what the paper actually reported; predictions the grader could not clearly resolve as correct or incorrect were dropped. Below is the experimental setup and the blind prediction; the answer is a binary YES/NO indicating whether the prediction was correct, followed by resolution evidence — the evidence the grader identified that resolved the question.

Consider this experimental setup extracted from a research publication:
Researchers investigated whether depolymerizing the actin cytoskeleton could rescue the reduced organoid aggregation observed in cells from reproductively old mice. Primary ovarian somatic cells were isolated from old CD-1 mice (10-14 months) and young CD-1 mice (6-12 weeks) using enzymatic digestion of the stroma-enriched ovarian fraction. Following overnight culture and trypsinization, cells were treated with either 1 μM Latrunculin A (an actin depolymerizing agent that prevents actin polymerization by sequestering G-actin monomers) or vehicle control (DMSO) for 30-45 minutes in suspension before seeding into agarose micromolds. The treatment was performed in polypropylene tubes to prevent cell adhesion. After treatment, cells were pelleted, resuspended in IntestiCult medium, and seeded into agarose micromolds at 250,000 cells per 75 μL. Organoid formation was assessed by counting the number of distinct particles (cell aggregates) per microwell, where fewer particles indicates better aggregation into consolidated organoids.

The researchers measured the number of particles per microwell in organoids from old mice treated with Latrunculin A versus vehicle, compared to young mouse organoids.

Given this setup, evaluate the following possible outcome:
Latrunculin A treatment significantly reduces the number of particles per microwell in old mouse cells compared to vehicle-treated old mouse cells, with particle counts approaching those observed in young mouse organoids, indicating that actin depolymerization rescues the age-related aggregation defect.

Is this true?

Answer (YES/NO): YES